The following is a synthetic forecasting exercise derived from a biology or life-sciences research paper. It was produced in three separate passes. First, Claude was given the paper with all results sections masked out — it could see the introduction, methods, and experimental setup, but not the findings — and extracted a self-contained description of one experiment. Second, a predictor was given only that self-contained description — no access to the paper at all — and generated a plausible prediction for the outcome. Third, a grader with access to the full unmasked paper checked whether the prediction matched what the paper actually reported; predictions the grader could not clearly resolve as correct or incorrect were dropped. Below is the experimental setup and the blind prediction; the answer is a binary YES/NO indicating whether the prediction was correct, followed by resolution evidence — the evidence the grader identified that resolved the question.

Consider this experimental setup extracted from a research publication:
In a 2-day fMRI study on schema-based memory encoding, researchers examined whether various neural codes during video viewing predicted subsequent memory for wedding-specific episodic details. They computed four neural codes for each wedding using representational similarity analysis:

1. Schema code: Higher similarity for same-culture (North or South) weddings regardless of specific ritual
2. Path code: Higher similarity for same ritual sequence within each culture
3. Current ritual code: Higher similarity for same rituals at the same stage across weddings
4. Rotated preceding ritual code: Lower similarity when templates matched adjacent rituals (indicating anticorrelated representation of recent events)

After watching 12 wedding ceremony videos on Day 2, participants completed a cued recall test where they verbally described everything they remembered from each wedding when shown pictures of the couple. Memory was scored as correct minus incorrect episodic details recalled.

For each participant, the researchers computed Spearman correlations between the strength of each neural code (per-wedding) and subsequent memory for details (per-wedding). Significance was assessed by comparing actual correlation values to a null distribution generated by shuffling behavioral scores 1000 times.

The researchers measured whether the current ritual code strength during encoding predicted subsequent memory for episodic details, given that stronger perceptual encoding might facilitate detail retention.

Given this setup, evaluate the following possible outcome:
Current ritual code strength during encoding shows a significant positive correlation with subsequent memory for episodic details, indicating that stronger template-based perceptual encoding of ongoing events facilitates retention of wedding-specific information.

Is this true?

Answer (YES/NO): NO